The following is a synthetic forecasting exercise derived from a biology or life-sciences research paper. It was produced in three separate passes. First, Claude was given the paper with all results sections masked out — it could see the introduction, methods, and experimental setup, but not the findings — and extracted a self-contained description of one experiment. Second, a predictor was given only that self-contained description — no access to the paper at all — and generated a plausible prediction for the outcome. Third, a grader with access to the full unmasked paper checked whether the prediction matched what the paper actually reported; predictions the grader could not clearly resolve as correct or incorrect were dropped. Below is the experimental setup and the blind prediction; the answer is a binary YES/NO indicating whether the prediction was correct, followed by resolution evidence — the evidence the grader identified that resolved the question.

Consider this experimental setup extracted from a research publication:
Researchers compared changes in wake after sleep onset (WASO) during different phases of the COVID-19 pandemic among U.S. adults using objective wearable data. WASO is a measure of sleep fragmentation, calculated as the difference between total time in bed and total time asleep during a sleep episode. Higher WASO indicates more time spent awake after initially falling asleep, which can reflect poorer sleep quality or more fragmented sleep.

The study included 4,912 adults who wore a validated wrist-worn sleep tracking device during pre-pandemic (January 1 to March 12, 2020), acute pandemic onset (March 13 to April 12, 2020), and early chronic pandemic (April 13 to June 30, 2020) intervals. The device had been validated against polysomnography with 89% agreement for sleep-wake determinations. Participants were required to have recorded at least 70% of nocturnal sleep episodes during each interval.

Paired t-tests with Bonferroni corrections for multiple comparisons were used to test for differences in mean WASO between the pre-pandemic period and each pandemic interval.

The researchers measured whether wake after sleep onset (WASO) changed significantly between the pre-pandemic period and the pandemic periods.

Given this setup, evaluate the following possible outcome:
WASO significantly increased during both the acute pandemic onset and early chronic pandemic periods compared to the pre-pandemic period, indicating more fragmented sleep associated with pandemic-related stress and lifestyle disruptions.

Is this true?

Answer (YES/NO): NO